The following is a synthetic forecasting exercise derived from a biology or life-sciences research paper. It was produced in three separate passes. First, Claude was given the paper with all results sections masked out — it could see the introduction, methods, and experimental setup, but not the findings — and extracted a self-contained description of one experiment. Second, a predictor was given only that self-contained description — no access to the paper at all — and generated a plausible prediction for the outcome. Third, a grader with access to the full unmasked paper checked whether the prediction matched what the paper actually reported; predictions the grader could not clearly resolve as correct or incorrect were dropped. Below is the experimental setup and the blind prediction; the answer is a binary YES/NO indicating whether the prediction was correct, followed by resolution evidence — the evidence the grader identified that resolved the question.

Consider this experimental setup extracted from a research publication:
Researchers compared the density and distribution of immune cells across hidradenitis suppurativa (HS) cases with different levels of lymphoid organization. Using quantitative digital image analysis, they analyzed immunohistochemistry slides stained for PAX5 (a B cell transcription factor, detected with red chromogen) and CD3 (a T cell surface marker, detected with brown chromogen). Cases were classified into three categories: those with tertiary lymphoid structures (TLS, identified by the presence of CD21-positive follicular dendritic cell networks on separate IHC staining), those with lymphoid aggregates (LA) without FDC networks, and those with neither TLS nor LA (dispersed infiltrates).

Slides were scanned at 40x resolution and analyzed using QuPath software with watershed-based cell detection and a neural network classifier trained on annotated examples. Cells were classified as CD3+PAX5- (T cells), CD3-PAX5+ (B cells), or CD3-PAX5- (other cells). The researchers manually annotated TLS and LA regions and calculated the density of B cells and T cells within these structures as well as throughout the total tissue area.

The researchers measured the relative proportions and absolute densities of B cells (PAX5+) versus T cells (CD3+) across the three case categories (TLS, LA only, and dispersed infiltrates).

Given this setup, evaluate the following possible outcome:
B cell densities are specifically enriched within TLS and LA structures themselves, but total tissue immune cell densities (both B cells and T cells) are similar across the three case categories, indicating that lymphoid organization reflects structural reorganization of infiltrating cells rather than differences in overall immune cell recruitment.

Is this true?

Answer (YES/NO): NO